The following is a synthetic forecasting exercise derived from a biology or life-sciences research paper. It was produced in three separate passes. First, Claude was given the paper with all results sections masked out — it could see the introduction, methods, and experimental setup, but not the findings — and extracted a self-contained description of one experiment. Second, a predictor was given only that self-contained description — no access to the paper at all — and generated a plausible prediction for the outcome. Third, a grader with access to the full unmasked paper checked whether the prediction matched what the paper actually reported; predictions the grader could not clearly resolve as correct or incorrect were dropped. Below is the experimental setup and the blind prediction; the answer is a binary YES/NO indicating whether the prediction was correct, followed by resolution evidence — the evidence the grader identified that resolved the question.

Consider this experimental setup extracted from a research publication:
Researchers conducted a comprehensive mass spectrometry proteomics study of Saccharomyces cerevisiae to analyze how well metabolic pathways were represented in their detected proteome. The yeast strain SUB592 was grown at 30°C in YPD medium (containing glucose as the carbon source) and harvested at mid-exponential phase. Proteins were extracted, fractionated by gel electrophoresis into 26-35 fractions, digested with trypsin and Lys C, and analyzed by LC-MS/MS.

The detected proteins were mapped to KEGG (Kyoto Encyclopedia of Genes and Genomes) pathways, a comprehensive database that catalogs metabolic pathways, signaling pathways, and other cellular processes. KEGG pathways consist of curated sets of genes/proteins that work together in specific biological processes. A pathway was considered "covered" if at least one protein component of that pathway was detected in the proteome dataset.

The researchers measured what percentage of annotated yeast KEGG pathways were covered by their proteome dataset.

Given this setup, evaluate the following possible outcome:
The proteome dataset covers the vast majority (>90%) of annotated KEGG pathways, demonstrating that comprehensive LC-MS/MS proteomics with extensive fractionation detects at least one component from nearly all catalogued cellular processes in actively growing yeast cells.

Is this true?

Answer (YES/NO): YES